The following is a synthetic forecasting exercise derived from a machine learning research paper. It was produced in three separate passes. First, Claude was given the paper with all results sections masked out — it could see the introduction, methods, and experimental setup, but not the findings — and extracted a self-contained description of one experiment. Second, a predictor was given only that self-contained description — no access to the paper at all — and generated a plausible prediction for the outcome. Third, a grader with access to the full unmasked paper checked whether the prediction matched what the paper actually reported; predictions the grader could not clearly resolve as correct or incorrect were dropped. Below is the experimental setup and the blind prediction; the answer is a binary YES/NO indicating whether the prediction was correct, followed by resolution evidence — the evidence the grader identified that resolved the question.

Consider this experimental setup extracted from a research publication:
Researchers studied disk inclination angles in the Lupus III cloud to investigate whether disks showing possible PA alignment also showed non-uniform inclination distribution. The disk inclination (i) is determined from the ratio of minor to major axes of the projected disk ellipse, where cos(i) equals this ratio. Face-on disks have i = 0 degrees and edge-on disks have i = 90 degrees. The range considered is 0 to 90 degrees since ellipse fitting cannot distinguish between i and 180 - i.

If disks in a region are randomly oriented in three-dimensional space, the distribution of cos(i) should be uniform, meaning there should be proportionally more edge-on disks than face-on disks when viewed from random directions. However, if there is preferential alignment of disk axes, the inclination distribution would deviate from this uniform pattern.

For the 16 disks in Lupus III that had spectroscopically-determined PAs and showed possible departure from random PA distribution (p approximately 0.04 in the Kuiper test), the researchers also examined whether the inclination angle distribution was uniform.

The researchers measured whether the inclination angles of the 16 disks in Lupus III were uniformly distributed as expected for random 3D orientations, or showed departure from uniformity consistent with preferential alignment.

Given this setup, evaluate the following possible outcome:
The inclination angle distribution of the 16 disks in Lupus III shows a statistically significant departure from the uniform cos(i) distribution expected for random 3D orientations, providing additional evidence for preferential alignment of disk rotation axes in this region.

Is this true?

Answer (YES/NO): NO